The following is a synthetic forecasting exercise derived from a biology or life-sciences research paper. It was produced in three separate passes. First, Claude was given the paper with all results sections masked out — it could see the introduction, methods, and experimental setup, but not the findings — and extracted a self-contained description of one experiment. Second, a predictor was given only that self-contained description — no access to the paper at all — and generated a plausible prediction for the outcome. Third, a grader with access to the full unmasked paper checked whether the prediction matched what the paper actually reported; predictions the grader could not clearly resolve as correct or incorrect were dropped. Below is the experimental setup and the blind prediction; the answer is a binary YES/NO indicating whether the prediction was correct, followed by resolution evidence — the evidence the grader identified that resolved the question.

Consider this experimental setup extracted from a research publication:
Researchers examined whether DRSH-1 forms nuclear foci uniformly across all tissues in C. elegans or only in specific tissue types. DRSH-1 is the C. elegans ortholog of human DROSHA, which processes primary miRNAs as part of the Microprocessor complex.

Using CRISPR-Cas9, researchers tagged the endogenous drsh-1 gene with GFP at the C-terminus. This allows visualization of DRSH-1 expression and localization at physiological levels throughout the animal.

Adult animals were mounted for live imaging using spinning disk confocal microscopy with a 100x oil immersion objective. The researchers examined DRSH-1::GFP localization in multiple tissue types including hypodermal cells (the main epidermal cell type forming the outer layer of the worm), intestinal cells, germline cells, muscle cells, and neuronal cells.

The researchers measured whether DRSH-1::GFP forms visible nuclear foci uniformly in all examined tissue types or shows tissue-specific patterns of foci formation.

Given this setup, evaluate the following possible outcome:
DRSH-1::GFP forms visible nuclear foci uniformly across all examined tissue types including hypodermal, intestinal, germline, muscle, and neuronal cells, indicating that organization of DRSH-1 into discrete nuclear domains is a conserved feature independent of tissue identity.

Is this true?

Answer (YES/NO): NO